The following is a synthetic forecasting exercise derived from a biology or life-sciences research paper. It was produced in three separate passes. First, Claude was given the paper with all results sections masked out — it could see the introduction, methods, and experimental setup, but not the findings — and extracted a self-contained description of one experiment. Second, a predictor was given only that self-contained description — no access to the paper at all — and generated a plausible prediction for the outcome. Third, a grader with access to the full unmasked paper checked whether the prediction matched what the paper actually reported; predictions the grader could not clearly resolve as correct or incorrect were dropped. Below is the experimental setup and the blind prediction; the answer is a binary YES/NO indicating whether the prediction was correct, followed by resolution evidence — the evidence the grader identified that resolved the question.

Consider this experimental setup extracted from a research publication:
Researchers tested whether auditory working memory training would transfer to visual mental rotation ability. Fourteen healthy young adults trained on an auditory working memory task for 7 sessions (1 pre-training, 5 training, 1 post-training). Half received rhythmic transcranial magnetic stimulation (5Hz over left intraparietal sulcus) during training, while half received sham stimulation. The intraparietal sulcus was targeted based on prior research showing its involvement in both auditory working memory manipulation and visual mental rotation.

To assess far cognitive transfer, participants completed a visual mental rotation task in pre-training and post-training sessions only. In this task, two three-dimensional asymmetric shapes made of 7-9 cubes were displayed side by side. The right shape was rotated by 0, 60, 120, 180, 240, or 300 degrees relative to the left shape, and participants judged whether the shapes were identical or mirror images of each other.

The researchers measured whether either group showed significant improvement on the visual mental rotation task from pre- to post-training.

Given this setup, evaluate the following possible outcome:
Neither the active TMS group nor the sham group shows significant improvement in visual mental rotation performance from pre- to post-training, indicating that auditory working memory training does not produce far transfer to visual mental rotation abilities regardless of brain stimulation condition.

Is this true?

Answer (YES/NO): NO